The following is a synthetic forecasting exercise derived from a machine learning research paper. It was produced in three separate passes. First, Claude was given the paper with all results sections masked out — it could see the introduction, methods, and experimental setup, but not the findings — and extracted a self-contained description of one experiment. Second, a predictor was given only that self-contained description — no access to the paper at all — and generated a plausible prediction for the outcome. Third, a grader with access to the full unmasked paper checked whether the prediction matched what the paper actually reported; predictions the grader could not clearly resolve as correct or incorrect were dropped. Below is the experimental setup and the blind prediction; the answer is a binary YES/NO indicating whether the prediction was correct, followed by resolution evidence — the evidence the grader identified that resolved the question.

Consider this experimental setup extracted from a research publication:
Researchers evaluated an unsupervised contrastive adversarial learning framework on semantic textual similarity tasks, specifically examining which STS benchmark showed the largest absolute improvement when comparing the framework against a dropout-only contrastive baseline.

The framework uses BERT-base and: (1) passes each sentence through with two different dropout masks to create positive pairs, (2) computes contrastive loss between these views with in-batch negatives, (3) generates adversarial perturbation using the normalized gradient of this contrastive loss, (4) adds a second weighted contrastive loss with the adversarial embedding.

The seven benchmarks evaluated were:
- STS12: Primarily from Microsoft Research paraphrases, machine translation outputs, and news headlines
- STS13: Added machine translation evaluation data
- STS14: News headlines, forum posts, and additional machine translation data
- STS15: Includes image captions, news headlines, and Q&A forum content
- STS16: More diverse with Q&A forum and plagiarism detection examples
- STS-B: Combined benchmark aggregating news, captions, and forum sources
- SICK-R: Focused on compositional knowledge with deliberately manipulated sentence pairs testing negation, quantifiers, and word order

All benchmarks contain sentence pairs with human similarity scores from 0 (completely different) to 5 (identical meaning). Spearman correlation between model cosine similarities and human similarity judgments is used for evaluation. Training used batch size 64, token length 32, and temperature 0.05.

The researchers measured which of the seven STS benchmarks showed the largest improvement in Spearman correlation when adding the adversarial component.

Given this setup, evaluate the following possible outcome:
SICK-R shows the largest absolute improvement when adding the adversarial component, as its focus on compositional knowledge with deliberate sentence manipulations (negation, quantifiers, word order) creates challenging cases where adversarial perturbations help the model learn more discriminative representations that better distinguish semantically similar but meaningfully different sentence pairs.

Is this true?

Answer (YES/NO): NO